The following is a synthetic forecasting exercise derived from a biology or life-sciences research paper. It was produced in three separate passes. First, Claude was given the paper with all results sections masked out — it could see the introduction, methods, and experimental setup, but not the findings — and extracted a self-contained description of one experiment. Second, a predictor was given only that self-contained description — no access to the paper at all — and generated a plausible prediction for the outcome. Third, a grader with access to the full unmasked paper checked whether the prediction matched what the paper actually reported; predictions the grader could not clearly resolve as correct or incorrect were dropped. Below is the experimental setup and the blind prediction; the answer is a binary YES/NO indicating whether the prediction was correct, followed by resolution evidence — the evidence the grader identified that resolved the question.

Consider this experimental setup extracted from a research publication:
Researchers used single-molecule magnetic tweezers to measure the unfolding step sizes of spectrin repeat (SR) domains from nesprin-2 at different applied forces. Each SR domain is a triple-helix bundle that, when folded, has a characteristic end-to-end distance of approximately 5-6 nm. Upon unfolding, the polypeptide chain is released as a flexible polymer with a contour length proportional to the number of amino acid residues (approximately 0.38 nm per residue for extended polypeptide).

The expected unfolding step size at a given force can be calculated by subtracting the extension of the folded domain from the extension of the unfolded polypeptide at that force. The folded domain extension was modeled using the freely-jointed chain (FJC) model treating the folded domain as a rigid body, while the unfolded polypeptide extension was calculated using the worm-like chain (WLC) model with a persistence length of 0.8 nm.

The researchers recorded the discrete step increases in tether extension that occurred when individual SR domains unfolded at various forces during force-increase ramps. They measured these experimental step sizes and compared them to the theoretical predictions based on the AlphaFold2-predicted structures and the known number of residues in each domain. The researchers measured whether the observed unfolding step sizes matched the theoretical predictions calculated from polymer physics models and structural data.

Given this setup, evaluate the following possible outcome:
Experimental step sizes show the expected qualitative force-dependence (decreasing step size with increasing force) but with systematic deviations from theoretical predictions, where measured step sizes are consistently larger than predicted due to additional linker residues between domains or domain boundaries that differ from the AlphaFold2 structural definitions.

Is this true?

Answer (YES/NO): NO